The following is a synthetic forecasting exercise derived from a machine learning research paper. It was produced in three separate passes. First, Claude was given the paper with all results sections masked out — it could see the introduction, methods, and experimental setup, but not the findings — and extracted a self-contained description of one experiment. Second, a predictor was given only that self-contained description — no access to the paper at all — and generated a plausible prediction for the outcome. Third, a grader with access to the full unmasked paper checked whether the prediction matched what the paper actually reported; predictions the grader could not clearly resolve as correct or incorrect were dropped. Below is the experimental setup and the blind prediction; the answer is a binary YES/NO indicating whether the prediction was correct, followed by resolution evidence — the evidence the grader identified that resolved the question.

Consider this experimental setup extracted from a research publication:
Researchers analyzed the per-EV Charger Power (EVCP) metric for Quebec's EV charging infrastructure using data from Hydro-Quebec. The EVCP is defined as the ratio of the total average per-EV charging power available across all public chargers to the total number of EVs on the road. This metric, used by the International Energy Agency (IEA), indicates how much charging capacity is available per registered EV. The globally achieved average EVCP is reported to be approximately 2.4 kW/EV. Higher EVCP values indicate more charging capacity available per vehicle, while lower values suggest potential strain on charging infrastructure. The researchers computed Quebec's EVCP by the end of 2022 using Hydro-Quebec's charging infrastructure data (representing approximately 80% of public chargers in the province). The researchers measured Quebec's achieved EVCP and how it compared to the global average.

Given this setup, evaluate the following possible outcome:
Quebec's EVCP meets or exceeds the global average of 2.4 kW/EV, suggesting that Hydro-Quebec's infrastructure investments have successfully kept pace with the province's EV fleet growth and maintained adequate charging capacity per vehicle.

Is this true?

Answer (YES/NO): NO